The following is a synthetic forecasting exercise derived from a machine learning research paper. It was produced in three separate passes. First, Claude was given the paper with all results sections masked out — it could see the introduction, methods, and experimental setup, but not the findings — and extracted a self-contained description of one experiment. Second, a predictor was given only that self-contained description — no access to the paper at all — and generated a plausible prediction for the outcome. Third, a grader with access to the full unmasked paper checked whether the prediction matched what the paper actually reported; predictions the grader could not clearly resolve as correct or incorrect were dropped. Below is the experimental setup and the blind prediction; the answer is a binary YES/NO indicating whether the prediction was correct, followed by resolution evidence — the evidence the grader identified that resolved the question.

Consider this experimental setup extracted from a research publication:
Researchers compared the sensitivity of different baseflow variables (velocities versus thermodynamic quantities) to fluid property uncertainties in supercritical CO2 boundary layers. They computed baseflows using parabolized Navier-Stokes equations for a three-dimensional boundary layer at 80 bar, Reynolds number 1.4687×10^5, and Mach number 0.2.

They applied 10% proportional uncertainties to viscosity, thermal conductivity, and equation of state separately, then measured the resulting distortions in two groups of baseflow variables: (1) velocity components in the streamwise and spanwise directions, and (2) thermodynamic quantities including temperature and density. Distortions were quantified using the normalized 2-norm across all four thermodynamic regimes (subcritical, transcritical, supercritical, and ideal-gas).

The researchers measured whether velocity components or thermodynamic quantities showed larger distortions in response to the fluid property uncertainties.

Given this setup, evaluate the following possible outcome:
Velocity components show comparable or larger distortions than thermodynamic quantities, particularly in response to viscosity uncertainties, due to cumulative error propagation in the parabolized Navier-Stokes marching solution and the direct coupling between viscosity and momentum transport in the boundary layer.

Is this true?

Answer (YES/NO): YES